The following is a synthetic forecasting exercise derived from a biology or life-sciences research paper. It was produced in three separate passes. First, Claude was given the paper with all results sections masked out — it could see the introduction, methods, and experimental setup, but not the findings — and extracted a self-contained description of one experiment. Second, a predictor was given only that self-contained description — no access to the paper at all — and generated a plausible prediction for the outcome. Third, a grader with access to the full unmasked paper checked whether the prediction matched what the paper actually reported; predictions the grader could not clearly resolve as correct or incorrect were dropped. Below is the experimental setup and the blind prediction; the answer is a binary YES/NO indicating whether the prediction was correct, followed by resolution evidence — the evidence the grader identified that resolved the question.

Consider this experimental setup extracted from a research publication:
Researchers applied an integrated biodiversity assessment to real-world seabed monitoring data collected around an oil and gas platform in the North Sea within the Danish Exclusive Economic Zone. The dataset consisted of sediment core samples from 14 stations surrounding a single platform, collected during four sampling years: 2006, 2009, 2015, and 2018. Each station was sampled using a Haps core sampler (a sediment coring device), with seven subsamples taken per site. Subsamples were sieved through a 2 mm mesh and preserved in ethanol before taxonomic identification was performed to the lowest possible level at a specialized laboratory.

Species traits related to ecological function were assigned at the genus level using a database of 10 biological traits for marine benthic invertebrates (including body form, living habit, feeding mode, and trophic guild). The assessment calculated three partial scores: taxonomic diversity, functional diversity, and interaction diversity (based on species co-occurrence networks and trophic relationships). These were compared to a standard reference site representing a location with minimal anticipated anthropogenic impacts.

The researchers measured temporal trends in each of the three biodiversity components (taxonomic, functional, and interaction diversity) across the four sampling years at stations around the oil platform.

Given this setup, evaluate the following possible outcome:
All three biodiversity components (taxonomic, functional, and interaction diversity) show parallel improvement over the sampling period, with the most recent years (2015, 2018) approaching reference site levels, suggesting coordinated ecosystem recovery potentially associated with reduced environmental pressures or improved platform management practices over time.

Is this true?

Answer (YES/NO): NO